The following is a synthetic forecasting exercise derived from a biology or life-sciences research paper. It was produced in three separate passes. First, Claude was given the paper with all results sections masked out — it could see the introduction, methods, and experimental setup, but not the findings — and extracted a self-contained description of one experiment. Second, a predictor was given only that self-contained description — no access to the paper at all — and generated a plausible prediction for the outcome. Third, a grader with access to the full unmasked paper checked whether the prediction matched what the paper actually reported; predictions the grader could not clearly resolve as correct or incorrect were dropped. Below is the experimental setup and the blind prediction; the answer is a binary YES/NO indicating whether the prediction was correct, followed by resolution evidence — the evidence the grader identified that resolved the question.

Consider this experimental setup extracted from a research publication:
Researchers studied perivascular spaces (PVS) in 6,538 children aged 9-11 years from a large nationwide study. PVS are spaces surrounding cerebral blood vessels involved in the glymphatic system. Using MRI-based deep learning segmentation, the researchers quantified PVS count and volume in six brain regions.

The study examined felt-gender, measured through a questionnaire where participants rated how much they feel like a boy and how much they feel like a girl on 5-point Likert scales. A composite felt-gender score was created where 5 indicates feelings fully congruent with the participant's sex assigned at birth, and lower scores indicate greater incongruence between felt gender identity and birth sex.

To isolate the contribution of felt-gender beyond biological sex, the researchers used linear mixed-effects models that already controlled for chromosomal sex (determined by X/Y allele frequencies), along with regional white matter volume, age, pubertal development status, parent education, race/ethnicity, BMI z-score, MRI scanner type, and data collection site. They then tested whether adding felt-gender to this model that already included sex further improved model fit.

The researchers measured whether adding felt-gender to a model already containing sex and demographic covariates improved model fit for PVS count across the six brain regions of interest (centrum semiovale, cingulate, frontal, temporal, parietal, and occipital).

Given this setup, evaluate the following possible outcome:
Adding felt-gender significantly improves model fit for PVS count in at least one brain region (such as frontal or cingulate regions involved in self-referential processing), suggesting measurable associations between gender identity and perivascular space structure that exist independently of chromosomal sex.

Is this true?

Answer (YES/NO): YES